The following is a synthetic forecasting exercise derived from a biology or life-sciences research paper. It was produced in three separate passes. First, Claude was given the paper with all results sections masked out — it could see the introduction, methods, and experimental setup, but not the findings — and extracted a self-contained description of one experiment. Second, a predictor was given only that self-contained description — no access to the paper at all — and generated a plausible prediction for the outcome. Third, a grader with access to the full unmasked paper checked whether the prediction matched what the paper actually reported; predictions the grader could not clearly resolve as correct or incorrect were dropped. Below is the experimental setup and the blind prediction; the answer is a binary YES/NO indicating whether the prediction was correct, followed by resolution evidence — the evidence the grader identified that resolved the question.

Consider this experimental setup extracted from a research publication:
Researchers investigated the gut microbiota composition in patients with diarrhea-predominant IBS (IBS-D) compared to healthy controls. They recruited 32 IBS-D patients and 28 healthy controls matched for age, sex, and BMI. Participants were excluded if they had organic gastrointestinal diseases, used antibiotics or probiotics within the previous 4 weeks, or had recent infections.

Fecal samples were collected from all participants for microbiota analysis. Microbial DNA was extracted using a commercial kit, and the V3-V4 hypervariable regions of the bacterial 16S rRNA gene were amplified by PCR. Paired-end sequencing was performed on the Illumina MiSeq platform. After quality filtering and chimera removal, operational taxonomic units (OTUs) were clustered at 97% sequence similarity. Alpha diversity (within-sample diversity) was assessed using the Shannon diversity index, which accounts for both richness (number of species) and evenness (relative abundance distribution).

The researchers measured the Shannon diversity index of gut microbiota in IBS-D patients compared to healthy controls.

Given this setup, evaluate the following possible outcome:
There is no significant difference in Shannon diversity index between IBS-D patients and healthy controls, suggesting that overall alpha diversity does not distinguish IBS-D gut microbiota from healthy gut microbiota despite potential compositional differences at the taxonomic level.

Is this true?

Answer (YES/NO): YES